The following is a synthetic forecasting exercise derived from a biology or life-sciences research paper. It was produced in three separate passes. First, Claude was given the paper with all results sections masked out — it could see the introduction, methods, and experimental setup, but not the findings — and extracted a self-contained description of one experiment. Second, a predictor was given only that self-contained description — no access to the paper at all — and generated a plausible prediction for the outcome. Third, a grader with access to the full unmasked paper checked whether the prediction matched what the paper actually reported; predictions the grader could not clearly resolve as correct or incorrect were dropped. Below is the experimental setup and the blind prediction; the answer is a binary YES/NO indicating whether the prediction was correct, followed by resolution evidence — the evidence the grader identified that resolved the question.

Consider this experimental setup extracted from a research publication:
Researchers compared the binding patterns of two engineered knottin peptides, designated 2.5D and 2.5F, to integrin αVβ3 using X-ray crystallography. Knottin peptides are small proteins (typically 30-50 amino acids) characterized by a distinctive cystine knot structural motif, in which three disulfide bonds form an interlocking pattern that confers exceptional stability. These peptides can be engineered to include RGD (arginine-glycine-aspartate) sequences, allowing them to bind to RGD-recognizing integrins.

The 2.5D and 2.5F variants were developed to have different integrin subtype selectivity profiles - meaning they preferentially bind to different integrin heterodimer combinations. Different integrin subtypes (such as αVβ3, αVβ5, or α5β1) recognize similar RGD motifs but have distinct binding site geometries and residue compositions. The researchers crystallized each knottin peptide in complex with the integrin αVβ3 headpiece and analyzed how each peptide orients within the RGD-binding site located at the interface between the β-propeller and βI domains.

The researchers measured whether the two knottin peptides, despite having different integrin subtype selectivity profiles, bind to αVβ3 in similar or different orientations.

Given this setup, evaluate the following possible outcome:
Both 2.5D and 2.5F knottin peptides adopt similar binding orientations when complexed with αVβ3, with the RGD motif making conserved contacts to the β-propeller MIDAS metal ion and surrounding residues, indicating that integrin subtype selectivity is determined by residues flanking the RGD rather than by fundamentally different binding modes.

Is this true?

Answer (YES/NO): YES